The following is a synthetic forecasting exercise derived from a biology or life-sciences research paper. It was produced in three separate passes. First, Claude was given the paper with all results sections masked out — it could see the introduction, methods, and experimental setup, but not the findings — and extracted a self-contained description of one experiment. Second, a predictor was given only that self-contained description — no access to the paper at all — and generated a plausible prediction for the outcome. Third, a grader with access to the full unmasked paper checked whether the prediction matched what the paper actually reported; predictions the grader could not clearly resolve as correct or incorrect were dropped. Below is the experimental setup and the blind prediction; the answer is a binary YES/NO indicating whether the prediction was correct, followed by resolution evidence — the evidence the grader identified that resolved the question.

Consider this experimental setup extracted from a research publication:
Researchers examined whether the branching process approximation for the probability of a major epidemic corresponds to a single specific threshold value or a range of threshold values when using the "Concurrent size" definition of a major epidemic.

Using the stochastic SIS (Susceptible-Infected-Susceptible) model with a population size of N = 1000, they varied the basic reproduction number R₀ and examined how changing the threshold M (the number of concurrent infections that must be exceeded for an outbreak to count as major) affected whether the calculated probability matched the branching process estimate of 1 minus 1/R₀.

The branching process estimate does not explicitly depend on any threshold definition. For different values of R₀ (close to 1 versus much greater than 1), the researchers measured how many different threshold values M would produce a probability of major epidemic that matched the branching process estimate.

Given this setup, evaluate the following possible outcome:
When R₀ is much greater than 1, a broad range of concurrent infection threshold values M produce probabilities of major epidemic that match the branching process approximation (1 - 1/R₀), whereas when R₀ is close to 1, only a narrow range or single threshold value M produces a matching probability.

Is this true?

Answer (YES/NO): YES